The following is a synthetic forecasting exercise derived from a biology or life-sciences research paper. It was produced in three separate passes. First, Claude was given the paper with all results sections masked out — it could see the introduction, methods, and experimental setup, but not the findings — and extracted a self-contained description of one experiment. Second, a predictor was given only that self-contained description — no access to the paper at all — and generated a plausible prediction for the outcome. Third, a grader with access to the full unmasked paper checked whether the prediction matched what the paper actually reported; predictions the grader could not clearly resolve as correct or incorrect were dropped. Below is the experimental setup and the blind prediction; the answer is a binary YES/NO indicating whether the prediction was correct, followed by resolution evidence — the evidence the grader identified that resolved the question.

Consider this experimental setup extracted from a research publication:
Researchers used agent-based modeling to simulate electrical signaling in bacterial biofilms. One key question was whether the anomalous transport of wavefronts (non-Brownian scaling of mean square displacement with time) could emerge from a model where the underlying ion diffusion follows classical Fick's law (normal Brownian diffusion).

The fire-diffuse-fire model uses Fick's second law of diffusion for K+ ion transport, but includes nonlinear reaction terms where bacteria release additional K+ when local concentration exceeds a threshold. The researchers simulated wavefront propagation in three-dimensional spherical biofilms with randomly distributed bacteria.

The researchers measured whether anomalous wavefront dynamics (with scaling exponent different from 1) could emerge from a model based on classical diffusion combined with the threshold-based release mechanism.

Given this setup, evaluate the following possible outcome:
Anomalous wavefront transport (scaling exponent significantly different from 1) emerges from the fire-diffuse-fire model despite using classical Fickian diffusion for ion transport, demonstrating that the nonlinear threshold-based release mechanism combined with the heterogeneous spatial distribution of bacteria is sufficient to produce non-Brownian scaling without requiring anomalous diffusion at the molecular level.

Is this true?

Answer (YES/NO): YES